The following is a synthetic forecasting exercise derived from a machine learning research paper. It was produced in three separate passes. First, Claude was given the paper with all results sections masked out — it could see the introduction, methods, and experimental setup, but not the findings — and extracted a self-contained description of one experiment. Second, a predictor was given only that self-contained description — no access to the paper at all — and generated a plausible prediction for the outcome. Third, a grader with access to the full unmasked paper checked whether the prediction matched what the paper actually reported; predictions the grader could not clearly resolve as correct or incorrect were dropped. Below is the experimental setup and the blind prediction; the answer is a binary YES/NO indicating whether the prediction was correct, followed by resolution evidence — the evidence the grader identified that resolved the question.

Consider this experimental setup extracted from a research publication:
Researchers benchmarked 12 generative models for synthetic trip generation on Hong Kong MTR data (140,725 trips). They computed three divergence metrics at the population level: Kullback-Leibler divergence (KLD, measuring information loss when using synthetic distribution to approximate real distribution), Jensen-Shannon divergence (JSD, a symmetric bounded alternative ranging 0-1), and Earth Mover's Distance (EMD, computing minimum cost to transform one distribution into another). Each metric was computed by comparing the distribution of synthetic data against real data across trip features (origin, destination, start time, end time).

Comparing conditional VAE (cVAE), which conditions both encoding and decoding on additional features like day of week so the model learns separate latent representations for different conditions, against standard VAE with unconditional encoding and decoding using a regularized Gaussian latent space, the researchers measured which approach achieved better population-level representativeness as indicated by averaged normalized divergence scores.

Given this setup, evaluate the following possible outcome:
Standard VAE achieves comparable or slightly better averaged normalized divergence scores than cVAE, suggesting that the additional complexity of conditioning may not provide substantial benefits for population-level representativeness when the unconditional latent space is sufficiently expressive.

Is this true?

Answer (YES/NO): NO